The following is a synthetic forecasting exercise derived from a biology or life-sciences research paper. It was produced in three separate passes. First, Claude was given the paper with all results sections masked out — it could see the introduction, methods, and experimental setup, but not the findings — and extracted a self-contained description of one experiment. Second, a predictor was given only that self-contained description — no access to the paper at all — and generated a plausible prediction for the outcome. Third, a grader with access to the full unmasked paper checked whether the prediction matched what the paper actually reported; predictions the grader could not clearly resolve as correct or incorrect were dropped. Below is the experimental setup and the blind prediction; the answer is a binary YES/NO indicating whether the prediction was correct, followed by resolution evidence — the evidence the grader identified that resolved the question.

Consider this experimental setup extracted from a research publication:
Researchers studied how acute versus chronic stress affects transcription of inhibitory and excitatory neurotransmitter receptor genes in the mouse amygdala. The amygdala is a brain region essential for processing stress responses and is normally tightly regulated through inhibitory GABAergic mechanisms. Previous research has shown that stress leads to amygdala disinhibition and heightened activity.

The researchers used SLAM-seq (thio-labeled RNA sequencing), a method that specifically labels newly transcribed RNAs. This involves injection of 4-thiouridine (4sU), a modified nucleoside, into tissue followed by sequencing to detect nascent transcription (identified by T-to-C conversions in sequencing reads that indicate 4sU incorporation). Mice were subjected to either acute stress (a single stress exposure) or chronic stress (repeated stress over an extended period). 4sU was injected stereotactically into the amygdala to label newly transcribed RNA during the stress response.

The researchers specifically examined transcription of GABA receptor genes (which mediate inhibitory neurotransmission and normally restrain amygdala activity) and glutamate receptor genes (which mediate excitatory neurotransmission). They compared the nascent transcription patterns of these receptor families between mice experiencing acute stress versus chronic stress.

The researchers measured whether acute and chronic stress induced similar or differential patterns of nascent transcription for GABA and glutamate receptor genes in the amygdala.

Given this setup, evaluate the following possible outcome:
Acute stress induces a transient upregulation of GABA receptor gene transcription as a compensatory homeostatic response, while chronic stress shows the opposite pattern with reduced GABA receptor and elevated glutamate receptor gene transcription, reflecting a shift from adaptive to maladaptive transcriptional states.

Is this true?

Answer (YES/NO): NO